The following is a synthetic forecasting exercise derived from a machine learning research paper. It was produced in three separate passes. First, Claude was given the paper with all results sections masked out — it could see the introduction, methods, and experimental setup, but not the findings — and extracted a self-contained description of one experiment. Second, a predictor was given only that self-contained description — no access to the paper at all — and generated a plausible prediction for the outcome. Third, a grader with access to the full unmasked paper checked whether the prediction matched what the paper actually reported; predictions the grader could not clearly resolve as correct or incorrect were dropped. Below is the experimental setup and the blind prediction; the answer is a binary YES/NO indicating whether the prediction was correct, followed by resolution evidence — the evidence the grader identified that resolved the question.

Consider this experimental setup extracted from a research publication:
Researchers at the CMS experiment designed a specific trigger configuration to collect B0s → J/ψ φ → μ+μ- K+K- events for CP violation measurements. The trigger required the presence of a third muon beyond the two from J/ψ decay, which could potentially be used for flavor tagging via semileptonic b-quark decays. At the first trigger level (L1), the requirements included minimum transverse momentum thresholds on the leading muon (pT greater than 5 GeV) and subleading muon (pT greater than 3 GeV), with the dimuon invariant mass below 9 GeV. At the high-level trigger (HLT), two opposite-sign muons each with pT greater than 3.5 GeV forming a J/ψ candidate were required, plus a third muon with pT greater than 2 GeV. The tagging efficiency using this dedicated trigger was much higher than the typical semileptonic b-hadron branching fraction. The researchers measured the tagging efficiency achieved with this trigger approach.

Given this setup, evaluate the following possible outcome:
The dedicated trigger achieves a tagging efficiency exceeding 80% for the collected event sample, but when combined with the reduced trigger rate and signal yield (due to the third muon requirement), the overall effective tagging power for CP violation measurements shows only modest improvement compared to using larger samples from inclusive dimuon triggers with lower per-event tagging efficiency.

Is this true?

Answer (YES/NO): NO